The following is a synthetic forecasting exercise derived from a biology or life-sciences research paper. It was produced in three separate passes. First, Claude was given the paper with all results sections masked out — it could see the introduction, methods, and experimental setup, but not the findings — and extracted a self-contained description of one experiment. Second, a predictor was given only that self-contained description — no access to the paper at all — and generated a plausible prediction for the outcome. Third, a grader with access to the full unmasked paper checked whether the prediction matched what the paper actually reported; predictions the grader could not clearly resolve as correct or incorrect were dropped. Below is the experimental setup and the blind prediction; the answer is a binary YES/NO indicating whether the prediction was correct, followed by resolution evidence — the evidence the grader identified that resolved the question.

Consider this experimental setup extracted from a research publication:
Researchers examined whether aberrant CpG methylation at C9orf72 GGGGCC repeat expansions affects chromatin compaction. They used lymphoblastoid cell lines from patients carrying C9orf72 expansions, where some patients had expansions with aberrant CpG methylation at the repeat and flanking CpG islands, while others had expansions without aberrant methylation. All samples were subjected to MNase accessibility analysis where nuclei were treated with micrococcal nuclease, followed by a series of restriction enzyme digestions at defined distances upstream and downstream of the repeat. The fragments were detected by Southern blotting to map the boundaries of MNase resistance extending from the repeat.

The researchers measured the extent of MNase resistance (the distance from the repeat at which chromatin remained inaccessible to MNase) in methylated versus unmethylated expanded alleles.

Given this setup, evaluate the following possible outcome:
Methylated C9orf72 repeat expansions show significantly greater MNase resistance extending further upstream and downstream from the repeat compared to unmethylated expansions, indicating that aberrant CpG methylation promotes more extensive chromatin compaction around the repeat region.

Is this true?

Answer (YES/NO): YES